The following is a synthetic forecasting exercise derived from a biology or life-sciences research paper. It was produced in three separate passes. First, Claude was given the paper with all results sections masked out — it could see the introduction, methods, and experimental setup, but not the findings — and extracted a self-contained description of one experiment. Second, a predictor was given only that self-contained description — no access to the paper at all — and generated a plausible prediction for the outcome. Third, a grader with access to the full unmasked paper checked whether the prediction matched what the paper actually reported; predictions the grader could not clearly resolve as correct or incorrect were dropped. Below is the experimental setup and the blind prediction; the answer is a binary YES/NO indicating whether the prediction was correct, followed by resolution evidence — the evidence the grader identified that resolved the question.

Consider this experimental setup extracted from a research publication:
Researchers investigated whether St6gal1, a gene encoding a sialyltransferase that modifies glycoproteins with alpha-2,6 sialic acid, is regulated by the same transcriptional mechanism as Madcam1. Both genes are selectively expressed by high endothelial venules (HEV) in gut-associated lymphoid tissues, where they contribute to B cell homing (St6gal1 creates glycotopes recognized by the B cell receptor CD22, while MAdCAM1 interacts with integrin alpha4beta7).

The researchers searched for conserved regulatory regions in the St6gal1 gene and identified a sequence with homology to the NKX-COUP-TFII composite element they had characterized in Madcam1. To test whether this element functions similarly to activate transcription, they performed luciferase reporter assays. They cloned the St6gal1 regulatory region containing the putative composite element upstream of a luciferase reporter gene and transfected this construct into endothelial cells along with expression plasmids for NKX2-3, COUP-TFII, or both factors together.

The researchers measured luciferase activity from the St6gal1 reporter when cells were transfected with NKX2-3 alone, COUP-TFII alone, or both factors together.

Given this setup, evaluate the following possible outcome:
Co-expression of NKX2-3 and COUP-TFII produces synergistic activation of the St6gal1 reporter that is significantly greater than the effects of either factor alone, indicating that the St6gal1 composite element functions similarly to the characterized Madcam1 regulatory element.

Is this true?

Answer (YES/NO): YES